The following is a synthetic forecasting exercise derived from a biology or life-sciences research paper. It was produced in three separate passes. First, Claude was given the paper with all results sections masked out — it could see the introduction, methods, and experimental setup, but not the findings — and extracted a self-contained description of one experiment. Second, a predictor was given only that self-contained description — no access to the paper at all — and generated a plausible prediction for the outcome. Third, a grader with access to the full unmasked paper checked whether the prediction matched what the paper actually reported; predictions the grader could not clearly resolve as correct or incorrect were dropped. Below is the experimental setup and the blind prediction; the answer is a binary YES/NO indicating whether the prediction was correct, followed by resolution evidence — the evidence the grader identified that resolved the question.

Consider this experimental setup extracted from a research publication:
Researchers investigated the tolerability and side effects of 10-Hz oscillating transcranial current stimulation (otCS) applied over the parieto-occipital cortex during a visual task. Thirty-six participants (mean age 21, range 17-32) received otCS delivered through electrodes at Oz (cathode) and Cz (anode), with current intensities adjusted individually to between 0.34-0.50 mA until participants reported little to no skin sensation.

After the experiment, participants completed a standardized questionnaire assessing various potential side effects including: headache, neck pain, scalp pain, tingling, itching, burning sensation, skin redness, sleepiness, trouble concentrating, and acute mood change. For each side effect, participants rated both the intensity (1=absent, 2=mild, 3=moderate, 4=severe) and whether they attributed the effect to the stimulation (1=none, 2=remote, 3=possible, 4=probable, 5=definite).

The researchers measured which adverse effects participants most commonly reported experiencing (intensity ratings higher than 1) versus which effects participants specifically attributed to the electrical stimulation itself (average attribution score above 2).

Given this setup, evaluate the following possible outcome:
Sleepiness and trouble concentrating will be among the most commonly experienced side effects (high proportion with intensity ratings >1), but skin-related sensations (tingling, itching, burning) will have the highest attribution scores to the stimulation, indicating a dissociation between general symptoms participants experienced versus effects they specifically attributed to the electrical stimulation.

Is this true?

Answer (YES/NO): NO